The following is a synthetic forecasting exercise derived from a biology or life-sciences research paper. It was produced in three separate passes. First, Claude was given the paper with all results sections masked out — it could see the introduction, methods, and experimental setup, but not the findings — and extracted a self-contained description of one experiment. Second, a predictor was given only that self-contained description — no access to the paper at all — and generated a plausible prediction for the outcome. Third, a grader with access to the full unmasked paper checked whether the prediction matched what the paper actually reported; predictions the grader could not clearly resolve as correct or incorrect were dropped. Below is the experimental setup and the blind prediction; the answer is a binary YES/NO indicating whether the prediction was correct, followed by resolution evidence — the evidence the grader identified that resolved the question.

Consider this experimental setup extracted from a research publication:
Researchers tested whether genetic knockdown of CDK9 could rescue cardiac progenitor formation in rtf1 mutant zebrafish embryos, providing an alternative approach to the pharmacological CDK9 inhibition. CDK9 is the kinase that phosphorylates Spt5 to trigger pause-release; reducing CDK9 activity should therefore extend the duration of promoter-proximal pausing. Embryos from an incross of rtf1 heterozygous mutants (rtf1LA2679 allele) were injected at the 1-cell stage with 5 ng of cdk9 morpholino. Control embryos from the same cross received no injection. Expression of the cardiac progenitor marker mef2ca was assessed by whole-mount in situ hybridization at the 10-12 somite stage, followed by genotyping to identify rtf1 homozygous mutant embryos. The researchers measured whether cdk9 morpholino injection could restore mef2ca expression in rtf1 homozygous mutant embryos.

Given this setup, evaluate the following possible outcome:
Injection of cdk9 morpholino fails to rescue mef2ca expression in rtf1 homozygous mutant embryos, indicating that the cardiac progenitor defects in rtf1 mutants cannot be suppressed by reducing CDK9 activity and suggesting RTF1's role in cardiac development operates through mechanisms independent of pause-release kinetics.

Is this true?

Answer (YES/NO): NO